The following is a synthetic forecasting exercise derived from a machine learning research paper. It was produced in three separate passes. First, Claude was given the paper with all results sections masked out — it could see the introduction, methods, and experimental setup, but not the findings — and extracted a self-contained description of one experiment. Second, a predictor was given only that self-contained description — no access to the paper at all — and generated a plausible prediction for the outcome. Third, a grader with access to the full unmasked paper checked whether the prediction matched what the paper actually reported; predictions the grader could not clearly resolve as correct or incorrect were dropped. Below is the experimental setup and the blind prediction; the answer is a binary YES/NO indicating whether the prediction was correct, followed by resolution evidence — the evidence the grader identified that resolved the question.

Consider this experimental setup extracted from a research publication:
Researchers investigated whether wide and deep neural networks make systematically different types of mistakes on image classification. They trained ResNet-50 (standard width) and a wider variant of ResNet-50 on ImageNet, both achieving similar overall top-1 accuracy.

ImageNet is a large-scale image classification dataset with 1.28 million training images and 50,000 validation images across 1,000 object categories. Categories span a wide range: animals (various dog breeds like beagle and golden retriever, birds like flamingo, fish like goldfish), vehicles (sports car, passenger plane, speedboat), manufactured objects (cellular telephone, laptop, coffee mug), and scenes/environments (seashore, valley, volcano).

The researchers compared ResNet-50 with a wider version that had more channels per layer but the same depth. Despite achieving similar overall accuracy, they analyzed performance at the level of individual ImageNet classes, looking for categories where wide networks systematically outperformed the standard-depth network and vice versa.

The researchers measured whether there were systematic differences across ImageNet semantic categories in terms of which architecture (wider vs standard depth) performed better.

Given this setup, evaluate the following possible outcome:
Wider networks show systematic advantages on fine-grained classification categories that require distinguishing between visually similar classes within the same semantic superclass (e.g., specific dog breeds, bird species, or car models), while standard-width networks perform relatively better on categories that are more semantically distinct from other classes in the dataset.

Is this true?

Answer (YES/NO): NO